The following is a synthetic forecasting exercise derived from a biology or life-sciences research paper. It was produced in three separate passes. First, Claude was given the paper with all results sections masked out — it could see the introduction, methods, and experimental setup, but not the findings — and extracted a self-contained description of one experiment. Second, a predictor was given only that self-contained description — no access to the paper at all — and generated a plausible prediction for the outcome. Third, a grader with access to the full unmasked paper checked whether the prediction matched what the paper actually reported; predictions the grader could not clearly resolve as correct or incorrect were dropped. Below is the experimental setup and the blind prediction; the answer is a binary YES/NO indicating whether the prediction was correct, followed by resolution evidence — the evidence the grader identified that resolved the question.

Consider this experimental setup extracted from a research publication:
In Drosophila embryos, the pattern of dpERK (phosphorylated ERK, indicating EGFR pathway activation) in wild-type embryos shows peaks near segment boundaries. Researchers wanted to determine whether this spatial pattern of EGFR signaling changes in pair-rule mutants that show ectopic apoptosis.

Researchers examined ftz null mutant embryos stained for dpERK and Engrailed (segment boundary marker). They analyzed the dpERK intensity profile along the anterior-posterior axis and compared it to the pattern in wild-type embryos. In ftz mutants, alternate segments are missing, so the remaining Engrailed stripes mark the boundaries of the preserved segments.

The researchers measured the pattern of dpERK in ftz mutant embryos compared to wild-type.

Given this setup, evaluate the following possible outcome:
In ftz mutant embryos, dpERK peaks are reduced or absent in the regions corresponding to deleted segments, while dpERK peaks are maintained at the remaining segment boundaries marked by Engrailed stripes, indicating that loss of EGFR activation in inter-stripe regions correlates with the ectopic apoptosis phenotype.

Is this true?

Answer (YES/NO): YES